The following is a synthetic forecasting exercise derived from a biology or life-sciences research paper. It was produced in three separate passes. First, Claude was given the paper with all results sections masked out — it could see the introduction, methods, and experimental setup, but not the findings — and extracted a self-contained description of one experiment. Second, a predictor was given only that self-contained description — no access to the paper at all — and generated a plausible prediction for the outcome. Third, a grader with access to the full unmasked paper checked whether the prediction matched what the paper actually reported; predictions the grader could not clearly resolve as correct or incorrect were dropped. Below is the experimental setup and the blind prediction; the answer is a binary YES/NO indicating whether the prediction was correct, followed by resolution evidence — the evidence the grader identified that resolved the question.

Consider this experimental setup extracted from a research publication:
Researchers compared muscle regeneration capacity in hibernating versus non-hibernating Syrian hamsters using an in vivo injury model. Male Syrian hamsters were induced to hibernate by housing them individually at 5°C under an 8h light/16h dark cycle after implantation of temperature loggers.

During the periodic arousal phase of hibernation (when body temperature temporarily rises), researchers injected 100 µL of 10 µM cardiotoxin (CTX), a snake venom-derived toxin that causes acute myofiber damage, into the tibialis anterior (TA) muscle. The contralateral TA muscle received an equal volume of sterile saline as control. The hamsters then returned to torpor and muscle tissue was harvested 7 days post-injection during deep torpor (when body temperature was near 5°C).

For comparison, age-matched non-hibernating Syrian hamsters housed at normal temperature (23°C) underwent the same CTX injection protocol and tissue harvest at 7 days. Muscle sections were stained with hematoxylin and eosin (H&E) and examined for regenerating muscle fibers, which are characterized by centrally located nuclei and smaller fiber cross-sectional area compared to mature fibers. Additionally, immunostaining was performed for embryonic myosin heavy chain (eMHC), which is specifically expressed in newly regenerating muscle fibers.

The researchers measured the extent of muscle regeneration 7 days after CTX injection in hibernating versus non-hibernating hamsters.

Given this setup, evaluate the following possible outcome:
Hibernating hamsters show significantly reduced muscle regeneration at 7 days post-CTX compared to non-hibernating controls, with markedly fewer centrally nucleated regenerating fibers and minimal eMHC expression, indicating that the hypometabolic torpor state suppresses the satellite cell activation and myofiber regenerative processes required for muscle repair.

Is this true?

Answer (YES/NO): YES